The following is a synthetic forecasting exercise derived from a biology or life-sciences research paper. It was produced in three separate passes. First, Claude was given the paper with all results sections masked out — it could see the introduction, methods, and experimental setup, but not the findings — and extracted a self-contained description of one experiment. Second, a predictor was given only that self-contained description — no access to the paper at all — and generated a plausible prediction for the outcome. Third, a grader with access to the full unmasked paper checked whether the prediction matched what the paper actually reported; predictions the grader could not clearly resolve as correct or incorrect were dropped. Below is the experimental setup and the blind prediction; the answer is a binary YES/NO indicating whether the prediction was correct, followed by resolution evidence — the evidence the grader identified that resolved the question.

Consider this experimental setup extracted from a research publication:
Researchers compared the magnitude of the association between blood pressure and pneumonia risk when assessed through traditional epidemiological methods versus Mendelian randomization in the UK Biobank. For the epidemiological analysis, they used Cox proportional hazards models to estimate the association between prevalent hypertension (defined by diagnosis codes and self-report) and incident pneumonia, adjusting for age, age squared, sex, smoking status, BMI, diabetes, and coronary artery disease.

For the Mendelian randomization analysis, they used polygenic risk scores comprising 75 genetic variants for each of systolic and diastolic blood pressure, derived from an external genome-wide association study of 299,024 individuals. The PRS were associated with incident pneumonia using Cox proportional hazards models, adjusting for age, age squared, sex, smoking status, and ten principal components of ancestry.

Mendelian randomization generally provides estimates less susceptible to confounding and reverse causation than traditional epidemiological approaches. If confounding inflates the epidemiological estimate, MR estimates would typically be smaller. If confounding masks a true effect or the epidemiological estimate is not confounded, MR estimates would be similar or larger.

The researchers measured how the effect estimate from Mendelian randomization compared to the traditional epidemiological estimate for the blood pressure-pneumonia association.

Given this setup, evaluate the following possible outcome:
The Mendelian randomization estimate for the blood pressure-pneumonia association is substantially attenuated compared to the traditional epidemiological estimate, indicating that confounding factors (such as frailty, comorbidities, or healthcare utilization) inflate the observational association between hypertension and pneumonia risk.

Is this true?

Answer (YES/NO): NO